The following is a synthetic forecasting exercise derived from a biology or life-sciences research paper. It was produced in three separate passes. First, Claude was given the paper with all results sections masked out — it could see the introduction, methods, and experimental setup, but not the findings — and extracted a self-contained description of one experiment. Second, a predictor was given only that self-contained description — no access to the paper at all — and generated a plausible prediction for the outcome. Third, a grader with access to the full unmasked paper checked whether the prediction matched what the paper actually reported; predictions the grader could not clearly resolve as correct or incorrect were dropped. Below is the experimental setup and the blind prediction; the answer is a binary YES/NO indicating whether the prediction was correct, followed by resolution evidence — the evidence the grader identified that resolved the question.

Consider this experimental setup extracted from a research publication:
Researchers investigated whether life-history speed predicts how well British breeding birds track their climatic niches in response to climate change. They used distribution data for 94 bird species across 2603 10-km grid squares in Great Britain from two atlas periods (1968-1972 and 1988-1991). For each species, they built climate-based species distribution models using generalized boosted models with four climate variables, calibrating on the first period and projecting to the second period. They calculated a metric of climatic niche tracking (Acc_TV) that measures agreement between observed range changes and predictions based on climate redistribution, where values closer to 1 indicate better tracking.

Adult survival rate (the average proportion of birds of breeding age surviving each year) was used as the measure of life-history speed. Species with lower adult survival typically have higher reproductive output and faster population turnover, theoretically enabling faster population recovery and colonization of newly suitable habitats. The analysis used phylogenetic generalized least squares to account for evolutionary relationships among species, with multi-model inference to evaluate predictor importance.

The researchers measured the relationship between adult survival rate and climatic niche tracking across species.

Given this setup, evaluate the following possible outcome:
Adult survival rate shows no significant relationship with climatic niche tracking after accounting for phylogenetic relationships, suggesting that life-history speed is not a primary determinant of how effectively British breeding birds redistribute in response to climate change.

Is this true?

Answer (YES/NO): NO